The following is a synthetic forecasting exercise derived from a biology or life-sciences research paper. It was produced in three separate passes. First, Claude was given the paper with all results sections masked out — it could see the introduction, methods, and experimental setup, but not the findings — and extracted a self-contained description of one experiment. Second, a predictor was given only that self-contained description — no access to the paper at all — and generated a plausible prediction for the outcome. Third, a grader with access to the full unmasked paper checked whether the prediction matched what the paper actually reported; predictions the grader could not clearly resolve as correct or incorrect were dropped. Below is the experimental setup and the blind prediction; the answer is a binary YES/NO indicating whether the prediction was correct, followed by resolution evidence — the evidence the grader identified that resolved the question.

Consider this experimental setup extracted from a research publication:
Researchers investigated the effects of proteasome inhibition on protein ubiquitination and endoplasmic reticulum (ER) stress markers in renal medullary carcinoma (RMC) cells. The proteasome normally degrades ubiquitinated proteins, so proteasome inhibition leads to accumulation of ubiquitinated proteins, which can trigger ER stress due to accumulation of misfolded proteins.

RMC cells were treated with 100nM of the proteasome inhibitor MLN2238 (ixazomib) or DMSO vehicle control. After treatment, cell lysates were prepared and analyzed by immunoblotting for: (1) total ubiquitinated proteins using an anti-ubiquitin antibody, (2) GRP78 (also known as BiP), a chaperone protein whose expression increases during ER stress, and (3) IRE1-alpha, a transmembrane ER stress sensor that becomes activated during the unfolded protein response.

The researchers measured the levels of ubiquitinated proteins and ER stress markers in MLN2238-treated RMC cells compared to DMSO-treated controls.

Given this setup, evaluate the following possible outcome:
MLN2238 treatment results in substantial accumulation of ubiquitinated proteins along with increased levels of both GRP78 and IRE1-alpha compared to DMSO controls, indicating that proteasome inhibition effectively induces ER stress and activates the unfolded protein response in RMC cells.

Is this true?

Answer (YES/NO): YES